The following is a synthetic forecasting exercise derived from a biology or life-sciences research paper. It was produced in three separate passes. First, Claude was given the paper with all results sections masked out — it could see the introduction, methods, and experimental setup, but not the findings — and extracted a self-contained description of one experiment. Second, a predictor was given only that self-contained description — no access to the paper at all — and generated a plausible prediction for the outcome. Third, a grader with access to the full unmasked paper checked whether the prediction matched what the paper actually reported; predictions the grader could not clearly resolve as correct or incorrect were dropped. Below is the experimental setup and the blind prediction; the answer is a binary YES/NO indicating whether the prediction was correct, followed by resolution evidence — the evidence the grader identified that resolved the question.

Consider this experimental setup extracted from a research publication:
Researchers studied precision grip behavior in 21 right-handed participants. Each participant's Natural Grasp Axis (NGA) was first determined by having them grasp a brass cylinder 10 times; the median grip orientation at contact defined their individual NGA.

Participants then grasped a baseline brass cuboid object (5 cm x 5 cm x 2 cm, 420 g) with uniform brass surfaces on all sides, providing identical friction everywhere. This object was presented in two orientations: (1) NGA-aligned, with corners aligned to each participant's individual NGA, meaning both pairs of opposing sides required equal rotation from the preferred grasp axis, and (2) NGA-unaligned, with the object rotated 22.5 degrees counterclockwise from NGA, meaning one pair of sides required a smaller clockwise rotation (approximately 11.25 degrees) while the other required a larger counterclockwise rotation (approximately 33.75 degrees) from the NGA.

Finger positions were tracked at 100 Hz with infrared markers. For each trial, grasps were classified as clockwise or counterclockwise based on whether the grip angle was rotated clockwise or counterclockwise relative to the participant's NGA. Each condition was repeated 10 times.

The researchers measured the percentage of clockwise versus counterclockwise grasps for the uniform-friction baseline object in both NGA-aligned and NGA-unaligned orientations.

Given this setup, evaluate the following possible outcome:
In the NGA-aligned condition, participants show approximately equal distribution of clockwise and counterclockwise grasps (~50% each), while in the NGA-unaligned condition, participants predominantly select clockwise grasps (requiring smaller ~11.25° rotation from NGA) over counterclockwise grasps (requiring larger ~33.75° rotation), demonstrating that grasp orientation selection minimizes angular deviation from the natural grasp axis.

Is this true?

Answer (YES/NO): YES